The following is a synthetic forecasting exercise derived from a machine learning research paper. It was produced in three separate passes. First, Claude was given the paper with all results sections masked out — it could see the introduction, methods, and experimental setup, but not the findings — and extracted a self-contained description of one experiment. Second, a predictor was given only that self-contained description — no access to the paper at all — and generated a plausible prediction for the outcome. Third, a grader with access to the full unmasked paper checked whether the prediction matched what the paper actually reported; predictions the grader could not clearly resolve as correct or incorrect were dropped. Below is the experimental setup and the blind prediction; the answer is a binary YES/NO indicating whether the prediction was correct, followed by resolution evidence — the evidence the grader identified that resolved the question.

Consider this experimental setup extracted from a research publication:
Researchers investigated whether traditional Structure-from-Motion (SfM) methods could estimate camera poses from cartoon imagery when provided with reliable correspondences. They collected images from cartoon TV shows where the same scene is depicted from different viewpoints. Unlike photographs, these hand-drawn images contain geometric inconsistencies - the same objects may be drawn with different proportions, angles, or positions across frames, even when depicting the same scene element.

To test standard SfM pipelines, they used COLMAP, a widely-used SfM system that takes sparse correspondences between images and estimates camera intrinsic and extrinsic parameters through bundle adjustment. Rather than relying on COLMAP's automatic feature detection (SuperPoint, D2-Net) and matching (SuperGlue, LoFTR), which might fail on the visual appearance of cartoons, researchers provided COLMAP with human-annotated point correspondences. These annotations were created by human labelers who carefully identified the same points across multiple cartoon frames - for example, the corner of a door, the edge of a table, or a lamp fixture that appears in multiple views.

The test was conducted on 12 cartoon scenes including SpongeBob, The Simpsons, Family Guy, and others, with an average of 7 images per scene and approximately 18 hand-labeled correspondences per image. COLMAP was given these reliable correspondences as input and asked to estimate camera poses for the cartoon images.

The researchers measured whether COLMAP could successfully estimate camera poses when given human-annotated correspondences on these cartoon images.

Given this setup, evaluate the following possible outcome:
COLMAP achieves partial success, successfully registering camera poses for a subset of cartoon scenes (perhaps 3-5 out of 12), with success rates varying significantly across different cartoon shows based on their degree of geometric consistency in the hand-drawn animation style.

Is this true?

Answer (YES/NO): NO